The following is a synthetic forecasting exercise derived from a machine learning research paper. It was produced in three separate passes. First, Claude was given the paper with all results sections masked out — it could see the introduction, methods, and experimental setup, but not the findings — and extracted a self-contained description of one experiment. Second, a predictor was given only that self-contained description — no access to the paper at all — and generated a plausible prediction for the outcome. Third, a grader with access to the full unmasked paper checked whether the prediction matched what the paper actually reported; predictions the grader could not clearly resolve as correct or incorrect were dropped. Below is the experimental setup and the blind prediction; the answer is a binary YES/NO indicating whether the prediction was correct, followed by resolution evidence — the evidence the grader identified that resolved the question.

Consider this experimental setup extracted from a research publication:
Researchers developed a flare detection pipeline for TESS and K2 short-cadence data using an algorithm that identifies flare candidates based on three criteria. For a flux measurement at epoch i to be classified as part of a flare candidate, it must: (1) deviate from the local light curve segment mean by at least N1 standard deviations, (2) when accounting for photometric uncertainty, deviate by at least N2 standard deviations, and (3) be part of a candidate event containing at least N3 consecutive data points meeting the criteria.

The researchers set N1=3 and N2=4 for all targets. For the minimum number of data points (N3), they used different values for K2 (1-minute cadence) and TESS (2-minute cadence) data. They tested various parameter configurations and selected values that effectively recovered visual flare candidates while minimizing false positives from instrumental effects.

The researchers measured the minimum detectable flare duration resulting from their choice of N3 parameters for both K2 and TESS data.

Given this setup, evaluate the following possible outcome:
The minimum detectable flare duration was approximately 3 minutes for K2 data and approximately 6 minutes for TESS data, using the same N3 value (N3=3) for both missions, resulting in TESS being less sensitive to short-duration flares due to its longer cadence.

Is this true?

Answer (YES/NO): NO